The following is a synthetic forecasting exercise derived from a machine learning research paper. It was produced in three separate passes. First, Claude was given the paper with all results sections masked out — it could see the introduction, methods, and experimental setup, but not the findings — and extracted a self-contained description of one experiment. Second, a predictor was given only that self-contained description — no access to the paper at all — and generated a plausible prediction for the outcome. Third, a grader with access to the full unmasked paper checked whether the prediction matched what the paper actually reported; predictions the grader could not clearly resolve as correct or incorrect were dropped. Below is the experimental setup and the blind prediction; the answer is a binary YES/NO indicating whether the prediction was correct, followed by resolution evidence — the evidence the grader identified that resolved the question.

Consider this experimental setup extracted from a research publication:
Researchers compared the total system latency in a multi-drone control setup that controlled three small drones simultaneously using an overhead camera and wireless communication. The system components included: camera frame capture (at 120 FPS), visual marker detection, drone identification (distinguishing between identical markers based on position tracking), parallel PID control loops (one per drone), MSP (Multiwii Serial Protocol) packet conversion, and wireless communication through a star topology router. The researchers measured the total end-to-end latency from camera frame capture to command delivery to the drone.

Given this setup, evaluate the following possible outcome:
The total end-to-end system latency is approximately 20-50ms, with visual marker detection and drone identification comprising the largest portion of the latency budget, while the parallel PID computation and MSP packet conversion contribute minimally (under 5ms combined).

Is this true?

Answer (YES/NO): NO